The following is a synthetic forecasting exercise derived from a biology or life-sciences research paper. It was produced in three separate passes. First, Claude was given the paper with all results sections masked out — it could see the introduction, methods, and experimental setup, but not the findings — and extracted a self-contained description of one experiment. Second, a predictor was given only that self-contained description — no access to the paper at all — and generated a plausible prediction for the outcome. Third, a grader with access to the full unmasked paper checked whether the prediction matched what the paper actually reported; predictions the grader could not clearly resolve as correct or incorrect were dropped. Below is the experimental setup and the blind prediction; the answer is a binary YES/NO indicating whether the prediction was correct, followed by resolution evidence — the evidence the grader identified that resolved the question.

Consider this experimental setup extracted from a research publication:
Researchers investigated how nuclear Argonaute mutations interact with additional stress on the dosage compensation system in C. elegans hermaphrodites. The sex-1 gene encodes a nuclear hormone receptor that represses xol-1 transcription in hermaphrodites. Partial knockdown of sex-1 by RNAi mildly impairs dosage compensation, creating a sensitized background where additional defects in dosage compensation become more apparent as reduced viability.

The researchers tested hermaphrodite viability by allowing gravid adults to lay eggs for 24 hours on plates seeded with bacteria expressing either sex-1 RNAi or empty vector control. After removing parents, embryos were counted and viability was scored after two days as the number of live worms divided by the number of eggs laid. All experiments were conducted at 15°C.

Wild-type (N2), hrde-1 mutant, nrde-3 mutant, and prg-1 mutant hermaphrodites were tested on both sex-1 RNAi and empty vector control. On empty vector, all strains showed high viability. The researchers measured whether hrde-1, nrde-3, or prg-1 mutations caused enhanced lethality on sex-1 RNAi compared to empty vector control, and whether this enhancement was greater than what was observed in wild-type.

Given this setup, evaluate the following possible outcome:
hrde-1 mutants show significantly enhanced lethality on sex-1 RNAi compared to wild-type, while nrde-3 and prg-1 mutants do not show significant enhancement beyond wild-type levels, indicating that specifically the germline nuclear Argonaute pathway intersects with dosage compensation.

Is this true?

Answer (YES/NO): NO